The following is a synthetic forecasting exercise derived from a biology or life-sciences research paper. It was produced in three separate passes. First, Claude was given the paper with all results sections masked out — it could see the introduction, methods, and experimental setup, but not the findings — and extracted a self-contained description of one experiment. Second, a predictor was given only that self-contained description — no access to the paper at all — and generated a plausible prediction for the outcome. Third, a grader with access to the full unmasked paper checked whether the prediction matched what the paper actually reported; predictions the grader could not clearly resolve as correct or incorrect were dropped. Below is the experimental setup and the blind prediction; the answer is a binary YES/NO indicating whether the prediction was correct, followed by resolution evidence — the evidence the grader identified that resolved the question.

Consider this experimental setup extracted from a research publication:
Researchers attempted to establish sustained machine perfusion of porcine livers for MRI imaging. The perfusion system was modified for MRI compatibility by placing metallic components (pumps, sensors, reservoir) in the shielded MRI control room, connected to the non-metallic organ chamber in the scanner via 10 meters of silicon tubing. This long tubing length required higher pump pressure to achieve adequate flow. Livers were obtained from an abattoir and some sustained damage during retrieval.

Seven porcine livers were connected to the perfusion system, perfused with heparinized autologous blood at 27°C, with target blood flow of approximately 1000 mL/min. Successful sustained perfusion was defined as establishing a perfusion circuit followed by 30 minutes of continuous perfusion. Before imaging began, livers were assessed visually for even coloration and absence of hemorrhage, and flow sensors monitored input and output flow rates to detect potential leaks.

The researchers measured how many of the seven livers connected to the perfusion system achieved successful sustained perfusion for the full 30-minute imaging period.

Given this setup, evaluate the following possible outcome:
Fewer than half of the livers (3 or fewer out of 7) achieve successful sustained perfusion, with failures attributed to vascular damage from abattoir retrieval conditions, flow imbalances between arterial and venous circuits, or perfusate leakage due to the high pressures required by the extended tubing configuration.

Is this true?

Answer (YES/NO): NO